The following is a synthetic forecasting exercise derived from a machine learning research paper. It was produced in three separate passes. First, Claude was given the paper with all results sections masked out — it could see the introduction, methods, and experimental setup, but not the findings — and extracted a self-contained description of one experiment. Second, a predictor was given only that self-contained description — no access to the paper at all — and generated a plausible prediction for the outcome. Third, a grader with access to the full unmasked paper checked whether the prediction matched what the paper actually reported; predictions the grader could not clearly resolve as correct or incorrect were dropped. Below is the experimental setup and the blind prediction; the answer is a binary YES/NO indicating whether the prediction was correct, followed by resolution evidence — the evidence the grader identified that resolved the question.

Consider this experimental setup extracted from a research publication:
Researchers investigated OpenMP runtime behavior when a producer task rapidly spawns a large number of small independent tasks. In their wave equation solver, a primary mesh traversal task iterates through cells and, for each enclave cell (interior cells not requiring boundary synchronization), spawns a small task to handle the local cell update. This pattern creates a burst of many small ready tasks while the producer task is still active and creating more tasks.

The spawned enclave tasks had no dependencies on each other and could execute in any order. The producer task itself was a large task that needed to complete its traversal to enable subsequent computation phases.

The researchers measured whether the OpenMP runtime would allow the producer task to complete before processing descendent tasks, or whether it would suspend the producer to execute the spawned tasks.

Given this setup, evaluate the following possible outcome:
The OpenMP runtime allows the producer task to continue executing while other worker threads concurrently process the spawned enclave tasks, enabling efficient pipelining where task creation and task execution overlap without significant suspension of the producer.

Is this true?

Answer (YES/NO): NO